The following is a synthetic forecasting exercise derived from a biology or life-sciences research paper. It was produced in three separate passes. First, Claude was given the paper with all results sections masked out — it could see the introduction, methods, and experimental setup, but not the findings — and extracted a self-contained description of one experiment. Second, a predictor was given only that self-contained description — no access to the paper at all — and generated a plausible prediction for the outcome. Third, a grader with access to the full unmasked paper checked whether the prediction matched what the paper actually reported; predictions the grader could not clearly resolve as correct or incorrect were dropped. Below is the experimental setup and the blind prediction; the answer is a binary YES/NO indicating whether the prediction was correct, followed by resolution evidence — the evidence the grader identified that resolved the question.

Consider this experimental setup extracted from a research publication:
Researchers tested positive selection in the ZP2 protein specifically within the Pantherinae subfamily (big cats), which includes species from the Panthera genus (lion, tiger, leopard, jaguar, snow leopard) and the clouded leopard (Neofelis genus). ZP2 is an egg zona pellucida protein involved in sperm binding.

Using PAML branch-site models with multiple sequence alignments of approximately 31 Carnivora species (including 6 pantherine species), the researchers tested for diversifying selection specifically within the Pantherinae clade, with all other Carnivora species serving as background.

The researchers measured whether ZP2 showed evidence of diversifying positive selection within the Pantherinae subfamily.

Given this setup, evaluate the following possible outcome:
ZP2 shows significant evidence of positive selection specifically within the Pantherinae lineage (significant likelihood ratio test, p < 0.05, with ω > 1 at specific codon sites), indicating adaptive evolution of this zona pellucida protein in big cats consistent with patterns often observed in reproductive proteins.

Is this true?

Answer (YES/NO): YES